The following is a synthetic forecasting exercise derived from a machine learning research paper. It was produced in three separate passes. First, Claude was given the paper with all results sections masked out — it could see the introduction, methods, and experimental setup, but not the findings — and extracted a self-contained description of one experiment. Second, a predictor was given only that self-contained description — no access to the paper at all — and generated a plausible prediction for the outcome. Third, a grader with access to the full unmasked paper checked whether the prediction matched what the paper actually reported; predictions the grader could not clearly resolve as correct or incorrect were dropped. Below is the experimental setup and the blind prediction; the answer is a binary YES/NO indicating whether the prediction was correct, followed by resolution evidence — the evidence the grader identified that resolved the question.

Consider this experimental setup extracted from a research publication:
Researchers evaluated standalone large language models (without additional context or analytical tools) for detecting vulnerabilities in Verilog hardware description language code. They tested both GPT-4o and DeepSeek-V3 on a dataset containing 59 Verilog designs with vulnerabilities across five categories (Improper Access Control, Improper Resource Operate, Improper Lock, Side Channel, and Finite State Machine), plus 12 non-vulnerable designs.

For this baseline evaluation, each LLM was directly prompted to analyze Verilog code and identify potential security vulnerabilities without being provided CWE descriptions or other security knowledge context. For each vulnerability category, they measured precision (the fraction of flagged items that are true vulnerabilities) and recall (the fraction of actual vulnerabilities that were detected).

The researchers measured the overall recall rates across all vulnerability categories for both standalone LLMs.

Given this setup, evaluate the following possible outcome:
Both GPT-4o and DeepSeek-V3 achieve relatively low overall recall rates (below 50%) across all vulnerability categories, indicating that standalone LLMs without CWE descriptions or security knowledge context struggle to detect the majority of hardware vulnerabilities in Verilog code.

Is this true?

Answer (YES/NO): NO